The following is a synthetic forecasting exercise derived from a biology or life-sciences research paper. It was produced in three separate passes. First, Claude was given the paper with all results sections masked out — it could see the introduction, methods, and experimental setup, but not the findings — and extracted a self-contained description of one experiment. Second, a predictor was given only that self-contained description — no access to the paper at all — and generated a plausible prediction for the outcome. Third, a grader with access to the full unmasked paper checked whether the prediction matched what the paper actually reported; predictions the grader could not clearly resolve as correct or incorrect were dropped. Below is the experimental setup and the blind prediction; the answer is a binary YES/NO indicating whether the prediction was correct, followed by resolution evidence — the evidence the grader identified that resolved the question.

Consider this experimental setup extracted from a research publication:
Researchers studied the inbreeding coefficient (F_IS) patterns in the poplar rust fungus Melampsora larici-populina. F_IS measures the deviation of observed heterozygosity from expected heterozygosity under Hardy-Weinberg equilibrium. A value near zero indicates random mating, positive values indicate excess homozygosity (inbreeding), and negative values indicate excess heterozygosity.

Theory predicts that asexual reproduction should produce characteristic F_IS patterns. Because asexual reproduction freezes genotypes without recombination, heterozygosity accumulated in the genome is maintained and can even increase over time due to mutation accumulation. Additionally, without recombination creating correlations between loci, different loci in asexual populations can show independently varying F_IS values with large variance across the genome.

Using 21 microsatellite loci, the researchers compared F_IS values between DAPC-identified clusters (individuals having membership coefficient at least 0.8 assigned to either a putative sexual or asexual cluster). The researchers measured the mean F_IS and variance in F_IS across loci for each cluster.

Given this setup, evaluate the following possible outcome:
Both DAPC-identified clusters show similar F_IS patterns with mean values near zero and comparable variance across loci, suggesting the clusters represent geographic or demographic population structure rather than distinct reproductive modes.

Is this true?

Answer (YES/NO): NO